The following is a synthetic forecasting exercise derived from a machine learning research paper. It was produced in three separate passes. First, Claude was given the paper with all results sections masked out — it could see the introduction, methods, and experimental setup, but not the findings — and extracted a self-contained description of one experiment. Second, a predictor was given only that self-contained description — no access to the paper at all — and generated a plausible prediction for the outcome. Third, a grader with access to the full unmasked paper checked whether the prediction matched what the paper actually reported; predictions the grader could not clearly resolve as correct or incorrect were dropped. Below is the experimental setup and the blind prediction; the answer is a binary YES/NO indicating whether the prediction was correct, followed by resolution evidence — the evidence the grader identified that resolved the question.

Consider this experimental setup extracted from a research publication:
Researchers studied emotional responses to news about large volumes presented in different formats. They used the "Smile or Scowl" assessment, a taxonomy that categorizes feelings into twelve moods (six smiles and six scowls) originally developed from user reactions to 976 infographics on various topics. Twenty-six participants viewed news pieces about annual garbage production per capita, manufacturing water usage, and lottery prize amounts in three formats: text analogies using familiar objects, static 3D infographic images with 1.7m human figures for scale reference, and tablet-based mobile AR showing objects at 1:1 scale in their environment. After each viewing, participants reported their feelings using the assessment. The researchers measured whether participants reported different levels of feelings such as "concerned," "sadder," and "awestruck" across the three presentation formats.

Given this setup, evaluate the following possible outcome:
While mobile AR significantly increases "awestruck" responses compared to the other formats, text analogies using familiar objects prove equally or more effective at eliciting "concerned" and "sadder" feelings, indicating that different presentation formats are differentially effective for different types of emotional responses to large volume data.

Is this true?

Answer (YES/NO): NO